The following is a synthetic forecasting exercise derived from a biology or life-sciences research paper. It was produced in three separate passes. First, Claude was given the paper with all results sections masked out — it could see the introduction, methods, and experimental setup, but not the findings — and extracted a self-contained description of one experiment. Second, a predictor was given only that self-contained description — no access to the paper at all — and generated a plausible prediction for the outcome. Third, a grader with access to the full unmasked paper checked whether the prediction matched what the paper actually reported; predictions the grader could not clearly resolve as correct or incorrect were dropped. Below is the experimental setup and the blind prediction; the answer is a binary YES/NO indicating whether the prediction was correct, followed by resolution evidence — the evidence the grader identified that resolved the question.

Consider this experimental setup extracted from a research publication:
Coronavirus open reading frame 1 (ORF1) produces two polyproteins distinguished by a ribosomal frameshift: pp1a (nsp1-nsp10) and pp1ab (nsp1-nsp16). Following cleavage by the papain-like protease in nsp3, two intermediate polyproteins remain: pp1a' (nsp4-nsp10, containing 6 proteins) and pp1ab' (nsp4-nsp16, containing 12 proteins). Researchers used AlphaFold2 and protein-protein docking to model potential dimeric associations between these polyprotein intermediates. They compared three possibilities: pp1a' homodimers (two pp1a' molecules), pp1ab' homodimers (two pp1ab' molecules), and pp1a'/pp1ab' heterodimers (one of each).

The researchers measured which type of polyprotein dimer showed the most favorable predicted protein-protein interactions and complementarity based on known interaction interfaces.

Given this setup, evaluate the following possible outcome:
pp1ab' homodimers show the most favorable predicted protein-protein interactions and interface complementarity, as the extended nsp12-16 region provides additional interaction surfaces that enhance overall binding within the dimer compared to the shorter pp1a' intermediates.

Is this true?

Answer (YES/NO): NO